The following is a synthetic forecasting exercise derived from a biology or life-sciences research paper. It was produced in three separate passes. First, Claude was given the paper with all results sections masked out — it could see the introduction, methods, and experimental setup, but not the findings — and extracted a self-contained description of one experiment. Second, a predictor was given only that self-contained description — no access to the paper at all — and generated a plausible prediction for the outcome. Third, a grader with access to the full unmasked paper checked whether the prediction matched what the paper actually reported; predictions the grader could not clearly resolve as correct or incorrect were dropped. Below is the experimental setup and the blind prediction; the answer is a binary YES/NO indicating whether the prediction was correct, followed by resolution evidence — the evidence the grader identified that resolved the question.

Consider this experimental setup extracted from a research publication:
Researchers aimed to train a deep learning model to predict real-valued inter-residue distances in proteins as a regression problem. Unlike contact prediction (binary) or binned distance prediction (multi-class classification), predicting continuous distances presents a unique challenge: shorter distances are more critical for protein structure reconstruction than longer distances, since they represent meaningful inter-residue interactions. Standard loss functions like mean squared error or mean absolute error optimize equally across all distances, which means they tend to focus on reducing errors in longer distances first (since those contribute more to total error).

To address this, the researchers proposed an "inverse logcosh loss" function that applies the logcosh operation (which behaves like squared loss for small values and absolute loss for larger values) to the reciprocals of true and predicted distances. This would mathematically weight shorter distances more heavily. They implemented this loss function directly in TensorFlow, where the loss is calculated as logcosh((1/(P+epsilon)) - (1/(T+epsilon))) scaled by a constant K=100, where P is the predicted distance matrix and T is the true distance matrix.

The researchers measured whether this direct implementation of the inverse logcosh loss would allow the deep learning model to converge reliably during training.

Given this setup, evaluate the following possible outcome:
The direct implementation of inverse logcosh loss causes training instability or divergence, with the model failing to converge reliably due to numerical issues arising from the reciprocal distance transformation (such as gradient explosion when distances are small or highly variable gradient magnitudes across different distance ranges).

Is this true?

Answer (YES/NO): YES